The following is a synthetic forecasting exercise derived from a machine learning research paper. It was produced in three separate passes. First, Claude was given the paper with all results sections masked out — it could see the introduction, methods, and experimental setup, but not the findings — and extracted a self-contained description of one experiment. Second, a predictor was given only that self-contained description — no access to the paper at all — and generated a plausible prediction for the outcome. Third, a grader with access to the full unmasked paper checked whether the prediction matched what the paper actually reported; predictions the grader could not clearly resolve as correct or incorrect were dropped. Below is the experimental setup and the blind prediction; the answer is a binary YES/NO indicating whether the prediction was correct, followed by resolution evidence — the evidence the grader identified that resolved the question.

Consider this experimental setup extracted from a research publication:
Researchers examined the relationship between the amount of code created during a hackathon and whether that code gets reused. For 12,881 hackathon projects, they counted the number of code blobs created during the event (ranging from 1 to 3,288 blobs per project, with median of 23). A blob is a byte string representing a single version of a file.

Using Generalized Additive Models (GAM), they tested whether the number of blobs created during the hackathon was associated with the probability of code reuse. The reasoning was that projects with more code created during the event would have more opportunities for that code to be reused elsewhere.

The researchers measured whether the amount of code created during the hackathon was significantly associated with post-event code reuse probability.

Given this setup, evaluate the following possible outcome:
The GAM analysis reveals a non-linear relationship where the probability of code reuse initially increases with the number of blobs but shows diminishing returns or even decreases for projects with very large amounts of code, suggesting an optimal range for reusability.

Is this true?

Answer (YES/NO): NO